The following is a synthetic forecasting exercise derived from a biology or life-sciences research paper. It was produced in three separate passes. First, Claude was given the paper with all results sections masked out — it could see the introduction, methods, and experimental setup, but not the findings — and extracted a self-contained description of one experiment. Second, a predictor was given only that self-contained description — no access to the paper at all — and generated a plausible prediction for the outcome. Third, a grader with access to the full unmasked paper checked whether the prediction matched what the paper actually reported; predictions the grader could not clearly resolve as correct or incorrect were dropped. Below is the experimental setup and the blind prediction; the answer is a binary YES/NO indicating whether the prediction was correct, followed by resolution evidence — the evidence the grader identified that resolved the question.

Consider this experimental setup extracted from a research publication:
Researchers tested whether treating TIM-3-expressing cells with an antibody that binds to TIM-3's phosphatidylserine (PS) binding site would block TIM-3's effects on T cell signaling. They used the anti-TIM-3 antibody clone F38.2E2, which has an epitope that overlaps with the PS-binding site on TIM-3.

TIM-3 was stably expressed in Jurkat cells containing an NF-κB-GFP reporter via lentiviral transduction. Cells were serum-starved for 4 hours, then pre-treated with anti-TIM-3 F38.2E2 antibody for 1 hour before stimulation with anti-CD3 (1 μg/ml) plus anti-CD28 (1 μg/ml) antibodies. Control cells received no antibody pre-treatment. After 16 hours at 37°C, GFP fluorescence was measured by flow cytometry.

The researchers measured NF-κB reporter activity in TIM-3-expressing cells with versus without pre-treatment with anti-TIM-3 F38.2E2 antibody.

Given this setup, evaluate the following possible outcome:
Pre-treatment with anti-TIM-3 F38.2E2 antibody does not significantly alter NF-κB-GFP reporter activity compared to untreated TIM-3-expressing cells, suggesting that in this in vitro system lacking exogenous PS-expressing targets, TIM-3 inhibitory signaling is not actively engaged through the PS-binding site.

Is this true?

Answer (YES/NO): NO